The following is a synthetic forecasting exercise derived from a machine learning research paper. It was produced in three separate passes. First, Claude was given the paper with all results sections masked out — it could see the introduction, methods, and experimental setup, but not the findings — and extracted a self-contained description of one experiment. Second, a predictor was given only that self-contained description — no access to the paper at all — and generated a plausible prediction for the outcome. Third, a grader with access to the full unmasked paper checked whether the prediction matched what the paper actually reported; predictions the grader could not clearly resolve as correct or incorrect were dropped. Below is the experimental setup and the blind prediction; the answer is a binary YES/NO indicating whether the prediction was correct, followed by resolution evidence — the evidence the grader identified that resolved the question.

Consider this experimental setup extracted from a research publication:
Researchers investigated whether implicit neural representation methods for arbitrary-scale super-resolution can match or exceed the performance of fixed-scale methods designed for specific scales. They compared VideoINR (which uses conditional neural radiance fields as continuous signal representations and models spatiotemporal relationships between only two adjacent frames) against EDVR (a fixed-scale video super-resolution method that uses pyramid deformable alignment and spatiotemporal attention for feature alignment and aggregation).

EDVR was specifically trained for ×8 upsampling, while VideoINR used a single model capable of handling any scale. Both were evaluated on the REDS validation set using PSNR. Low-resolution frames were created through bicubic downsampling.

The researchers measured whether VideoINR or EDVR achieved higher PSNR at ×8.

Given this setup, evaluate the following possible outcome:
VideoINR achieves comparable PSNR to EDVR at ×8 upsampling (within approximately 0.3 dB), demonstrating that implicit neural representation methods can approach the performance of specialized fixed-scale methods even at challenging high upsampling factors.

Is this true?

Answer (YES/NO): NO